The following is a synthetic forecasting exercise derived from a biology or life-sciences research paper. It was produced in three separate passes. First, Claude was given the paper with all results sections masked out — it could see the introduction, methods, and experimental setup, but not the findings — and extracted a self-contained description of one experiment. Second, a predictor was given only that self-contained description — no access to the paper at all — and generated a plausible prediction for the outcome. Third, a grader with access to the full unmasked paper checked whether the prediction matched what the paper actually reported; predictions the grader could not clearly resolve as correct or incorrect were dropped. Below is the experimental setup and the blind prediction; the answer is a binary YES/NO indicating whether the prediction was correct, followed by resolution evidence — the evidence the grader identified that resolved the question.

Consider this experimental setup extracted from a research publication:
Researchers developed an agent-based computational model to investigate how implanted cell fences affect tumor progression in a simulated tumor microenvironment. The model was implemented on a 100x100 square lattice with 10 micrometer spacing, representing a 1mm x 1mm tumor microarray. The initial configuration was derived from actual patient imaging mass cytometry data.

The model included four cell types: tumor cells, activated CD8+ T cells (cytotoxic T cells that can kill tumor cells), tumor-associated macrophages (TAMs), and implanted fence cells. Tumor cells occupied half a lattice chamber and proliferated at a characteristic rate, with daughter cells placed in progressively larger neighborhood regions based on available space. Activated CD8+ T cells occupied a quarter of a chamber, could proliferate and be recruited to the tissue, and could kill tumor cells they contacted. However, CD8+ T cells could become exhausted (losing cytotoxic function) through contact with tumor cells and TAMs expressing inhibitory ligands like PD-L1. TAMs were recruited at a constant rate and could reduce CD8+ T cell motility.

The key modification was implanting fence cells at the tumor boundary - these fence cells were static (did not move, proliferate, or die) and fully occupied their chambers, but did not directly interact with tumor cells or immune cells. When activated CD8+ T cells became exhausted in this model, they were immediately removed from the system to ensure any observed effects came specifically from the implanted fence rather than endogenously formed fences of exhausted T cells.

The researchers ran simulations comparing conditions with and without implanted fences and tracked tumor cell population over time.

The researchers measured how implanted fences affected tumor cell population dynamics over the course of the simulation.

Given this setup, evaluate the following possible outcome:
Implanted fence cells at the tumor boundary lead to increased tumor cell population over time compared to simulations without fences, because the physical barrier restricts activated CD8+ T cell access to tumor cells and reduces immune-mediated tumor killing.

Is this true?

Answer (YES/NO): YES